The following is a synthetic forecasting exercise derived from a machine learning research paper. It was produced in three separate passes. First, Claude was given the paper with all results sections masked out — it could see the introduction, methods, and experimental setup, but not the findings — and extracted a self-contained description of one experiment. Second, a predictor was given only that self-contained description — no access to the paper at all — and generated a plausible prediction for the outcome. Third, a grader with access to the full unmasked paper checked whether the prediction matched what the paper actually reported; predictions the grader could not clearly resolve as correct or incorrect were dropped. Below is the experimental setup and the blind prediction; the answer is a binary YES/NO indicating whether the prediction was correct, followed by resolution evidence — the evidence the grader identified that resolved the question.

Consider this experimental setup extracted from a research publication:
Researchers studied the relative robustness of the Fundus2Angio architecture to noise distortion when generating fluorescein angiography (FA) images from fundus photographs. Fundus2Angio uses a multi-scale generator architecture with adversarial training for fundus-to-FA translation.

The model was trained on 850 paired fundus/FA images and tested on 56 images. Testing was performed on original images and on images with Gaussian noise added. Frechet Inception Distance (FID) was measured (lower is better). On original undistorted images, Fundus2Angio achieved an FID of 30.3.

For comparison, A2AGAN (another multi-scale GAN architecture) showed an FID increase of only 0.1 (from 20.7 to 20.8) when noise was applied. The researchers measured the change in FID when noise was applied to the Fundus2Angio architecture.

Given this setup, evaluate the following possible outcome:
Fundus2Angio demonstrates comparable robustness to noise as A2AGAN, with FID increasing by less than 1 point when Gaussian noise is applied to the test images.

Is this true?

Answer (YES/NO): NO